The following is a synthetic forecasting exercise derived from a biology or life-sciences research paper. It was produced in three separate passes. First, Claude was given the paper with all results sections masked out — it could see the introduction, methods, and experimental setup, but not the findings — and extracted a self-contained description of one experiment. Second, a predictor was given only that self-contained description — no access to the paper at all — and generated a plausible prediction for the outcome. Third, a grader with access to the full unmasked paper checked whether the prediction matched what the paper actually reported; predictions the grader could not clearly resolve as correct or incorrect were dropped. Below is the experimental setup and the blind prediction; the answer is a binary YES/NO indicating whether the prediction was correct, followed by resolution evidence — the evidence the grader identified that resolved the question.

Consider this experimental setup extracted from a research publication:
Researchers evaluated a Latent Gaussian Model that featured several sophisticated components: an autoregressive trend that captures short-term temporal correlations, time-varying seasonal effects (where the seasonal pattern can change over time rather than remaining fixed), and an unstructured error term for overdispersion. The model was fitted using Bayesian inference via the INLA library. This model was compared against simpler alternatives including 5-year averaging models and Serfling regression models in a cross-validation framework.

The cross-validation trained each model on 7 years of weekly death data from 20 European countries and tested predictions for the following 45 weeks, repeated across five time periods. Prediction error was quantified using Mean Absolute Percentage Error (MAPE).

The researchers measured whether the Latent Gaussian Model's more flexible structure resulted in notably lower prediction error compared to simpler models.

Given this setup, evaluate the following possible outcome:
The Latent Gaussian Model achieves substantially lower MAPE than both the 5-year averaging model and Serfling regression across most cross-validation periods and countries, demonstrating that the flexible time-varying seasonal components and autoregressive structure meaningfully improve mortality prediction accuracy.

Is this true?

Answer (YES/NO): NO